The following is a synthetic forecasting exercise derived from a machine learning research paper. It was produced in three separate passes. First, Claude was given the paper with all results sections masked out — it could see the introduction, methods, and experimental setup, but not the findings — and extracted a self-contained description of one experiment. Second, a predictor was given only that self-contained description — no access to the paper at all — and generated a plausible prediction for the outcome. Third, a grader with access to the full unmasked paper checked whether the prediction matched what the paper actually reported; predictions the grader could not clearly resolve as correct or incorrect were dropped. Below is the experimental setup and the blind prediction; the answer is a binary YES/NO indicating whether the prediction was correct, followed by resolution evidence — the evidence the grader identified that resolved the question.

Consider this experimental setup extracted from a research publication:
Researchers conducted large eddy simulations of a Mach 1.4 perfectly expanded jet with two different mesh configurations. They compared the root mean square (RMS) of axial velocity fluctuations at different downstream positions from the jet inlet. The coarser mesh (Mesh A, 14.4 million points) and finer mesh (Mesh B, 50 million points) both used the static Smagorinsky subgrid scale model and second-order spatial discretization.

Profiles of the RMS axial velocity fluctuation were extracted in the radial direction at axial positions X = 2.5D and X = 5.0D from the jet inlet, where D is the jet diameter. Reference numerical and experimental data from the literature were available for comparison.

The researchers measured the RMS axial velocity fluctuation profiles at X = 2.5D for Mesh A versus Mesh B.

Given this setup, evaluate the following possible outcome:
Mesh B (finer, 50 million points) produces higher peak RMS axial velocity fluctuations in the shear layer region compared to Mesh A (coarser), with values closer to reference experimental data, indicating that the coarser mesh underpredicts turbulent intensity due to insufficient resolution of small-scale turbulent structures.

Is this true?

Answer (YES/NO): YES